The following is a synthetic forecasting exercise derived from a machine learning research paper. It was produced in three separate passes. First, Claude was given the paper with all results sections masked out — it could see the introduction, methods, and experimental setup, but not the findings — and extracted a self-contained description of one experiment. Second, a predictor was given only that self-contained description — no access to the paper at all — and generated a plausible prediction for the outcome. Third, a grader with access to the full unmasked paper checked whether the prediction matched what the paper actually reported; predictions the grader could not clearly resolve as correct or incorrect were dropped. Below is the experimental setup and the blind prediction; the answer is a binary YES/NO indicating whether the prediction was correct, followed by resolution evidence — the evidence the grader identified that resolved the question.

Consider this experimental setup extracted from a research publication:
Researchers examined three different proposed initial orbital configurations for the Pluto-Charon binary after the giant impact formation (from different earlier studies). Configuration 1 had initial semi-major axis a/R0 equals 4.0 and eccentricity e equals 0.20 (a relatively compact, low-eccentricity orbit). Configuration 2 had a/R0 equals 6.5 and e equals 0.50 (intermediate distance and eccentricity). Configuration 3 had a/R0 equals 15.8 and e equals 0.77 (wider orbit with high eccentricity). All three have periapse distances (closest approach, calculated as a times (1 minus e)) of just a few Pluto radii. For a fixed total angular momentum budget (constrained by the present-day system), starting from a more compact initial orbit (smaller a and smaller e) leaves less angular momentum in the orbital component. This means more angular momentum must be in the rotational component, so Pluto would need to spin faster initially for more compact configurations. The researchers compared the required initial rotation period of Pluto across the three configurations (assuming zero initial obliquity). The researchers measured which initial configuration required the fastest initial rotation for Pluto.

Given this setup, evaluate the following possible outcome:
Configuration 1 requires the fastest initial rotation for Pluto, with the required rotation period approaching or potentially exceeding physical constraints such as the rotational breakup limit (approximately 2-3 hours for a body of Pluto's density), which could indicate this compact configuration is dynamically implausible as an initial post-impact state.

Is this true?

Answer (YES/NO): YES